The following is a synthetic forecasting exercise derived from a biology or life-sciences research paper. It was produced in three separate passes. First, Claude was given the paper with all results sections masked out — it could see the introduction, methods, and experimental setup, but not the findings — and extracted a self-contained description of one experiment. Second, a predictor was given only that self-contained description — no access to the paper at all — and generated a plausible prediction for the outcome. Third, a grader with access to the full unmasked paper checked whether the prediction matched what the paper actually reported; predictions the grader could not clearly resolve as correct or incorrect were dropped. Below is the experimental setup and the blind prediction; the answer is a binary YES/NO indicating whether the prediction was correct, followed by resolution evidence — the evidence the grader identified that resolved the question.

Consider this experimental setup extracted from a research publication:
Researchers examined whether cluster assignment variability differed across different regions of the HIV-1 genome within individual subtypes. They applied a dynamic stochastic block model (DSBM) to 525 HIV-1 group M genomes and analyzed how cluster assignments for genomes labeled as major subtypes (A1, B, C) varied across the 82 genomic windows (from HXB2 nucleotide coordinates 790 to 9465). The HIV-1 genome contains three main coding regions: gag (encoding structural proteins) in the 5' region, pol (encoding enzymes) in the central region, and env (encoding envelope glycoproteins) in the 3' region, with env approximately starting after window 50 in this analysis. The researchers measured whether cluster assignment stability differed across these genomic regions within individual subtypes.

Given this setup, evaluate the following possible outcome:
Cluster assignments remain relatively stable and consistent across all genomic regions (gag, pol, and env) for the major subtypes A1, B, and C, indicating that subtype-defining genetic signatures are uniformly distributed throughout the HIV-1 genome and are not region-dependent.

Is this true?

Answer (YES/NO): NO